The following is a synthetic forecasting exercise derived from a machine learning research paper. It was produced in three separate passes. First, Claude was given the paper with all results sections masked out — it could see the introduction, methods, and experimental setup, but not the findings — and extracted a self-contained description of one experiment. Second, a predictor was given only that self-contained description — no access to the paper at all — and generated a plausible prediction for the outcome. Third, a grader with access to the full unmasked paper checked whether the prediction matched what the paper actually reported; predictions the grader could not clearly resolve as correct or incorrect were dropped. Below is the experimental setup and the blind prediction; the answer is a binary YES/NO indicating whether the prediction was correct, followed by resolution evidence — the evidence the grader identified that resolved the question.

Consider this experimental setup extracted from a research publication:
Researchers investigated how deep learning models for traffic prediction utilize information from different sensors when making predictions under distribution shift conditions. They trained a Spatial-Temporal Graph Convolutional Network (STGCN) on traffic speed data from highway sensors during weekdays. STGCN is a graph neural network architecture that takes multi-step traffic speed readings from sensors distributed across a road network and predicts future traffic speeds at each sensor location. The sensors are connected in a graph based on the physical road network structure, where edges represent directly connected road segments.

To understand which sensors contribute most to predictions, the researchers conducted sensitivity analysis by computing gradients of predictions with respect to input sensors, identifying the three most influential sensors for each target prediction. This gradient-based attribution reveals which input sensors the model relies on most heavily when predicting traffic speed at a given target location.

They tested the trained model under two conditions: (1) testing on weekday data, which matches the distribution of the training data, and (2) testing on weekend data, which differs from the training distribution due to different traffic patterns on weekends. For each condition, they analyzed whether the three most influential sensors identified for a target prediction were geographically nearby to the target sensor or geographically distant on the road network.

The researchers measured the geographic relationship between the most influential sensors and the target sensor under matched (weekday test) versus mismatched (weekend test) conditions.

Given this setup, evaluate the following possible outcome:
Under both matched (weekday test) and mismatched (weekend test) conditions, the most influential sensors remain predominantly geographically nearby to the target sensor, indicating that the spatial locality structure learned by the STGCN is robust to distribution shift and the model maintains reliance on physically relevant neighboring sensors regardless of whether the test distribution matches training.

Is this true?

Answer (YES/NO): NO